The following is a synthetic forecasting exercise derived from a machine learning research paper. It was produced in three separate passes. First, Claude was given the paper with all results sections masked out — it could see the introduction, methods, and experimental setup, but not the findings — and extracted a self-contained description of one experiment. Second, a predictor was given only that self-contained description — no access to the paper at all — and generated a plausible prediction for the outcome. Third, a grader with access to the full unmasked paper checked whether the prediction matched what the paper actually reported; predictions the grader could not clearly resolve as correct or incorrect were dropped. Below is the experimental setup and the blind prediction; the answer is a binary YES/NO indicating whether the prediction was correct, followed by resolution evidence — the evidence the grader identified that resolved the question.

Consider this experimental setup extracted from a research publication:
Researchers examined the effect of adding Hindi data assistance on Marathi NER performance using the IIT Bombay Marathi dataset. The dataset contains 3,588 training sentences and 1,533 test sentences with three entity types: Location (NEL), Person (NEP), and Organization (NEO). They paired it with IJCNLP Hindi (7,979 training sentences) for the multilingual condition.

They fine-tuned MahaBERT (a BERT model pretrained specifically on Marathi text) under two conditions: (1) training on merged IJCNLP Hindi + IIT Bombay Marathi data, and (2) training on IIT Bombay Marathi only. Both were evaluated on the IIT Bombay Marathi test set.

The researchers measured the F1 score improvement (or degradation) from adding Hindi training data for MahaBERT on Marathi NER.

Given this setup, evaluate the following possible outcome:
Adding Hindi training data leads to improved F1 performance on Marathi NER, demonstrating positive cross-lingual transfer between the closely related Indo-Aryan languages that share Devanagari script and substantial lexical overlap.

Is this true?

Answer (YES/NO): YES